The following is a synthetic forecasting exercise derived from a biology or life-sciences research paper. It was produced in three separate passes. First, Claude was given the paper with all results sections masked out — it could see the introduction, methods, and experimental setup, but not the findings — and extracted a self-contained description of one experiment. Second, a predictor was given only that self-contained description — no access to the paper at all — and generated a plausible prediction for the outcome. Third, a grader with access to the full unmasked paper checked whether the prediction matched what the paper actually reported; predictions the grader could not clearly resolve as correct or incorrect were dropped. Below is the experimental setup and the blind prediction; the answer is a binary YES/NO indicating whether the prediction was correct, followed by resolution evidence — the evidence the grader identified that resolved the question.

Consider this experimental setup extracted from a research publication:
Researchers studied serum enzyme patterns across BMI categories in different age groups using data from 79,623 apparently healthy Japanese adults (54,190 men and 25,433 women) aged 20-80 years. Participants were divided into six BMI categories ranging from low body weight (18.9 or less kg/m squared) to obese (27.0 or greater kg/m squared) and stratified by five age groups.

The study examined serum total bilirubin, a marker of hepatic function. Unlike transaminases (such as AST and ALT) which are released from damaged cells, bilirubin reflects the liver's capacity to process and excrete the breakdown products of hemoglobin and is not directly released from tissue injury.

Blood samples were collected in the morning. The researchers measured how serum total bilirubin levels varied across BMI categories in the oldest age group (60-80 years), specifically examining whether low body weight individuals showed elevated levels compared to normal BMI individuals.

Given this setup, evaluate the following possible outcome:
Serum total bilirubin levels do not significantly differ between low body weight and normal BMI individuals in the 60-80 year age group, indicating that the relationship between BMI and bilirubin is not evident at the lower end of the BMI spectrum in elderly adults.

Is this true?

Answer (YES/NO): YES